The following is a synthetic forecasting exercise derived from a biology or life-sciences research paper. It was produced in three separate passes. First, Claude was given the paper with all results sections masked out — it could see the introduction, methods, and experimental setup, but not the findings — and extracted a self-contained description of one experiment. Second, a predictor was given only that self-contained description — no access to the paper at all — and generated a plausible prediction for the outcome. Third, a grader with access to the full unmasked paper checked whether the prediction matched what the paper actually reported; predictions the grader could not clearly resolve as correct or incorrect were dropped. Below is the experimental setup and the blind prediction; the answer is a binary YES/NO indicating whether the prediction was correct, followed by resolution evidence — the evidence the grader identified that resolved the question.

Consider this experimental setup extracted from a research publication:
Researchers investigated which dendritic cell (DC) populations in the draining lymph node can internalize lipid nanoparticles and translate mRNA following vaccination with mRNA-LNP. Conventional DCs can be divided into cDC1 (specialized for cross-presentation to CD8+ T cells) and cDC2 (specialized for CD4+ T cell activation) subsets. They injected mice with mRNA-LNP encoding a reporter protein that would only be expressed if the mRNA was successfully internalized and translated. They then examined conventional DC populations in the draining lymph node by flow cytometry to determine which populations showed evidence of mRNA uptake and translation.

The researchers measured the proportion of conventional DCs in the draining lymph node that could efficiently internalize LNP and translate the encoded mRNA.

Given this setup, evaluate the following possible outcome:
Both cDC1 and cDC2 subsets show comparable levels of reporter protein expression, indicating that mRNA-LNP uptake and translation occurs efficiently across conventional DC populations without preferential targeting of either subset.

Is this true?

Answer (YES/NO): NO